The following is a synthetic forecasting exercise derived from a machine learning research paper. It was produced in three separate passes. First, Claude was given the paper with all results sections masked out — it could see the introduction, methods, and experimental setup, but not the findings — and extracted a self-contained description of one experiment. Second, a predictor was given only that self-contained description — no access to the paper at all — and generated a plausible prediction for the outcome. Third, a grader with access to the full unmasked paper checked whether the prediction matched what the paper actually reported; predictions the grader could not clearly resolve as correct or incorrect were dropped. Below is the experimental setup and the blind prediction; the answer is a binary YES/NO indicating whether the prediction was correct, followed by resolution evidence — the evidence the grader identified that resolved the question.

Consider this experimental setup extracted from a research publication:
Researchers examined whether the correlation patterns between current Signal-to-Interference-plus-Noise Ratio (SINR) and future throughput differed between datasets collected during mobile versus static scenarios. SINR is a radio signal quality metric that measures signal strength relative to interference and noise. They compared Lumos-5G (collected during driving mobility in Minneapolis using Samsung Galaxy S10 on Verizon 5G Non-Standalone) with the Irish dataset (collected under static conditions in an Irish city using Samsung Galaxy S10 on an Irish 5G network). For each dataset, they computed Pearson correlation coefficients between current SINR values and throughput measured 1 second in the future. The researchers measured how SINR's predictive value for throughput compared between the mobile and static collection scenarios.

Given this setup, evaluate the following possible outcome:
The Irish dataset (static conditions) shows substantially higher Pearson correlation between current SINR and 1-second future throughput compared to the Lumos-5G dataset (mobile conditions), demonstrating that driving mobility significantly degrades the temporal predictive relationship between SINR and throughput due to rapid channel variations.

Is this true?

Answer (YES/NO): NO